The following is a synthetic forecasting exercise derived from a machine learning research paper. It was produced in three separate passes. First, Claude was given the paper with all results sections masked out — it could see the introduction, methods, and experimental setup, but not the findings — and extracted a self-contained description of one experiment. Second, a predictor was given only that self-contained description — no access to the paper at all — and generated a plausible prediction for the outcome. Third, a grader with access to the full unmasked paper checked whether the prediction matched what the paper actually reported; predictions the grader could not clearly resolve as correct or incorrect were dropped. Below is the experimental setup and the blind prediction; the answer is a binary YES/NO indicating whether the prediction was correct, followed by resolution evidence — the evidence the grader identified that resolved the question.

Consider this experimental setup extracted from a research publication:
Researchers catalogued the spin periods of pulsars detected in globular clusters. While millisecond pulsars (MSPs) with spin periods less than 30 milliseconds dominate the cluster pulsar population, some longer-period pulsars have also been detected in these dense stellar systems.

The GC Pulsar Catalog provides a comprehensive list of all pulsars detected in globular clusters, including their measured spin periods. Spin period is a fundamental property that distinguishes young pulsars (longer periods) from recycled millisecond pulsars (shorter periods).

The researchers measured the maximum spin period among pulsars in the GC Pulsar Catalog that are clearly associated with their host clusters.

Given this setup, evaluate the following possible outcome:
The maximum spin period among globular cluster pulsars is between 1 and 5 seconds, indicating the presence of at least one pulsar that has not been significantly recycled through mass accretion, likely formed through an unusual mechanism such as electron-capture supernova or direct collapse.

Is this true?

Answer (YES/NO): YES